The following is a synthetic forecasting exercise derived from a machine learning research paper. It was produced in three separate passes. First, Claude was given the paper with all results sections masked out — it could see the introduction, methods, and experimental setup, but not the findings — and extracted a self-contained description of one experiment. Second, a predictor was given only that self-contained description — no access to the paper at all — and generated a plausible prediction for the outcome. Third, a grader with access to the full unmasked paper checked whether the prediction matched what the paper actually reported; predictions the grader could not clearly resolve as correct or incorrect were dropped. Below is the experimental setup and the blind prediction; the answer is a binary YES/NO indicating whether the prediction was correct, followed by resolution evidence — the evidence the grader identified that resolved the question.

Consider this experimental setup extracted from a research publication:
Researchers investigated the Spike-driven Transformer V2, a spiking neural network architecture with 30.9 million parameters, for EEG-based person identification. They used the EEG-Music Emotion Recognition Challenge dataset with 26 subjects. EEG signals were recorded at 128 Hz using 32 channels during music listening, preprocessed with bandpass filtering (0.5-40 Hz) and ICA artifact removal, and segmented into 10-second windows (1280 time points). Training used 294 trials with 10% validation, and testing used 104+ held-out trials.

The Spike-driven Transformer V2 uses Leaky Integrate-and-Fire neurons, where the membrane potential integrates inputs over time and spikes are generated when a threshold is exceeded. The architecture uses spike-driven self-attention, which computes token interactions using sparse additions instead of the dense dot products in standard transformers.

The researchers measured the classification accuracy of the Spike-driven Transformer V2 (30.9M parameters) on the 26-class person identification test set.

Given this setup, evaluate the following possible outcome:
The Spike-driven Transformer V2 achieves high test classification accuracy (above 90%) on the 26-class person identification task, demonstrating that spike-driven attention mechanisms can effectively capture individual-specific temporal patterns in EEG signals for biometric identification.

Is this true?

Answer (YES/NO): YES